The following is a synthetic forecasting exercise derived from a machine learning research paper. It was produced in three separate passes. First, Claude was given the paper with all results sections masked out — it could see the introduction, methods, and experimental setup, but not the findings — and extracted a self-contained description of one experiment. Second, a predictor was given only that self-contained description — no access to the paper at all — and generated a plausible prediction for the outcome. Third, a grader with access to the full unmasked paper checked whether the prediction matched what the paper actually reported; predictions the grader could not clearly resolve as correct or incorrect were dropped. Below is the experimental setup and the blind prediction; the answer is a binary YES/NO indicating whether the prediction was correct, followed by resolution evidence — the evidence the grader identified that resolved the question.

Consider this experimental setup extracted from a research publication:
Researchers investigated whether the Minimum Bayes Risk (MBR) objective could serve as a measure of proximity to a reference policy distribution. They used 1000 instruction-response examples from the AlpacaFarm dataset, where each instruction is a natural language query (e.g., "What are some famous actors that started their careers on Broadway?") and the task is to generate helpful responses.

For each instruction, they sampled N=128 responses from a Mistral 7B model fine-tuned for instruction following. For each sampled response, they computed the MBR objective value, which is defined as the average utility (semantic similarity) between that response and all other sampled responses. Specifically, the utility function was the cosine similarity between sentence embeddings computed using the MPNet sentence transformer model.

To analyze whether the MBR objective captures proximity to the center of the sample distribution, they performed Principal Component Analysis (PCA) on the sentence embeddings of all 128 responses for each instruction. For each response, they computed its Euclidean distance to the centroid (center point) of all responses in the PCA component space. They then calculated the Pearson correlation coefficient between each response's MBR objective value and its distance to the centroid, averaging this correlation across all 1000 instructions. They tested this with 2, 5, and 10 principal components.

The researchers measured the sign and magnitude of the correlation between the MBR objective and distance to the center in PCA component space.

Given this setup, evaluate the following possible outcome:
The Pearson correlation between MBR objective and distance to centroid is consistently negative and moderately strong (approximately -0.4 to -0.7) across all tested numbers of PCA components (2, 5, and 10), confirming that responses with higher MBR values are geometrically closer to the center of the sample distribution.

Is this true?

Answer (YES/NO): NO